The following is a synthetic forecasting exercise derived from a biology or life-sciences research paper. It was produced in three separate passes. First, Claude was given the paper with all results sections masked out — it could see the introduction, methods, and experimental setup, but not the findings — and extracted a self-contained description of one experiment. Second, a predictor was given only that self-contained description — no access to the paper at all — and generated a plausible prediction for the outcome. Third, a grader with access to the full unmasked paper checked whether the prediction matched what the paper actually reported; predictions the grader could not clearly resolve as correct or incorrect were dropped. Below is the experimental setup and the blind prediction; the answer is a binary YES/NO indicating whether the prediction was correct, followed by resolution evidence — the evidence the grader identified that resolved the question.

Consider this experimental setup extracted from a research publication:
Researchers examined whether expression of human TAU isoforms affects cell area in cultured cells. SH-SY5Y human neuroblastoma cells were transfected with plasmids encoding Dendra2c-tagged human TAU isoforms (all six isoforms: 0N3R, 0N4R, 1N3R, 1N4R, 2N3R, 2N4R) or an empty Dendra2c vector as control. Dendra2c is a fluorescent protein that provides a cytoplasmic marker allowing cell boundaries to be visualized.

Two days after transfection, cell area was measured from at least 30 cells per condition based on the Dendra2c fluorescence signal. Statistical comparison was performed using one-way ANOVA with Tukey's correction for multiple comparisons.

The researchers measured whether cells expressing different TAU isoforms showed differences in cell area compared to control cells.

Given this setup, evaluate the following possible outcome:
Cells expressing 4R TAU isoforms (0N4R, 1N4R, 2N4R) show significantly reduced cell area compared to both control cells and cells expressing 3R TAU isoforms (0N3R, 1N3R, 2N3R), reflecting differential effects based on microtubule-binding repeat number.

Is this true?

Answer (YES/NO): NO